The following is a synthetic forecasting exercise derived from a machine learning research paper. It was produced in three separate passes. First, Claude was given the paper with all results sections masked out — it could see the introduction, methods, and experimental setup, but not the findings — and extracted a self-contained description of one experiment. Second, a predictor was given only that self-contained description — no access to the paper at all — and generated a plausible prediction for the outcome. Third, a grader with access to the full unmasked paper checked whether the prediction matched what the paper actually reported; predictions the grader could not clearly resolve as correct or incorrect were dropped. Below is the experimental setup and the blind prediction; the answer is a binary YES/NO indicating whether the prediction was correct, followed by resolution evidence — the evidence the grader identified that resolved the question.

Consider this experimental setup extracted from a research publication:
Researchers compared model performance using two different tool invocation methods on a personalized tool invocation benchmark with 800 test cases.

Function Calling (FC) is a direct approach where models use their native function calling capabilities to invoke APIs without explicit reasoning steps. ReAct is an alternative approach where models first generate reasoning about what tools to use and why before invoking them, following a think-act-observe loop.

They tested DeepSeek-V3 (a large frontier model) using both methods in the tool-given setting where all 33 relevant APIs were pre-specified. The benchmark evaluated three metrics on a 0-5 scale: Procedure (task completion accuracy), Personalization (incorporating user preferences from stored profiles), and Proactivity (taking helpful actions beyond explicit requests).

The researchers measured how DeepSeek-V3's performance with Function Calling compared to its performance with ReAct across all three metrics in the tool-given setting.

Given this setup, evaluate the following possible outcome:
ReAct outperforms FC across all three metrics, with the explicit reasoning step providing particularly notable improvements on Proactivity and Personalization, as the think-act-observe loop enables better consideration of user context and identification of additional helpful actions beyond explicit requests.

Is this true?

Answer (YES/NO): NO